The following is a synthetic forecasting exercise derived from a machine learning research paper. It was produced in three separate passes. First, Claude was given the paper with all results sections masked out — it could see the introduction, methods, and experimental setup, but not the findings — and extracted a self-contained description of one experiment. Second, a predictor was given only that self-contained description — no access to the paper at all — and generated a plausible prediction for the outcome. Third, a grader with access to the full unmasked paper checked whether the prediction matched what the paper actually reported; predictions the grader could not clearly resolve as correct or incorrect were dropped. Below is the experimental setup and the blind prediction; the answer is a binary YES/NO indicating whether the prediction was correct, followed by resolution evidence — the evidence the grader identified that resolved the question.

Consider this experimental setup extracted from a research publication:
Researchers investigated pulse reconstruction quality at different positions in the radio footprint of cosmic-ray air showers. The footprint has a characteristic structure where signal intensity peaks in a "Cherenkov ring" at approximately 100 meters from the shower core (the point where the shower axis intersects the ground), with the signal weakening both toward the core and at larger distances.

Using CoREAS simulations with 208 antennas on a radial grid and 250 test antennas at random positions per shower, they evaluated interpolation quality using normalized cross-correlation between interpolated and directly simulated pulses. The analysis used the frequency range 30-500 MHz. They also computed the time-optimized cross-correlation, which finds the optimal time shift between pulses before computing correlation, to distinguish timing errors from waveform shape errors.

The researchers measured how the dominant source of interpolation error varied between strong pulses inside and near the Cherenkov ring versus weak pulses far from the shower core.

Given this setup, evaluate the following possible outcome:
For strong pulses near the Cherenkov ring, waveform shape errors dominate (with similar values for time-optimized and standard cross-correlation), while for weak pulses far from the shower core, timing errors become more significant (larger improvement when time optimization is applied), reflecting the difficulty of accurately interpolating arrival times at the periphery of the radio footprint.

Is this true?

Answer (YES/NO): NO